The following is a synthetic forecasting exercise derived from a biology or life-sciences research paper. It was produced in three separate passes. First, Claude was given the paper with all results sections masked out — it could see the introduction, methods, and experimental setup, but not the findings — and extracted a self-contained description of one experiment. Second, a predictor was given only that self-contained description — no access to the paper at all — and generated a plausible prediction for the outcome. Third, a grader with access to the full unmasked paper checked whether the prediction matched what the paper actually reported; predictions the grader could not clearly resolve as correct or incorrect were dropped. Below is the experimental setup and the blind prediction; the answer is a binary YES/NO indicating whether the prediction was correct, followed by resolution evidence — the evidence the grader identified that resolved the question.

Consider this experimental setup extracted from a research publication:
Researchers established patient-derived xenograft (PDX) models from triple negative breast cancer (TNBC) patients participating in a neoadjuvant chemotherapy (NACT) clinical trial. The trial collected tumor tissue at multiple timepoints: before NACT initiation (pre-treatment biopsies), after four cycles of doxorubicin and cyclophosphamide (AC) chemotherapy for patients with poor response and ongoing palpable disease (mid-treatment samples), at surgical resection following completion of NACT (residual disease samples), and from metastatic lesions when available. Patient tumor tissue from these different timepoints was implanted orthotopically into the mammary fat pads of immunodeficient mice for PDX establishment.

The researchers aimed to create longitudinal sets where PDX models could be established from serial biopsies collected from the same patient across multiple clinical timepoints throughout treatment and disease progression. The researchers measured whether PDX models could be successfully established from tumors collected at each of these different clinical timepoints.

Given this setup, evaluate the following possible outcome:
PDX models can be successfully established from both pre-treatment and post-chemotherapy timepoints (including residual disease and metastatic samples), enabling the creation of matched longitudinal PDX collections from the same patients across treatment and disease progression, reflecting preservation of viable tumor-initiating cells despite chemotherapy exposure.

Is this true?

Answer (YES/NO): YES